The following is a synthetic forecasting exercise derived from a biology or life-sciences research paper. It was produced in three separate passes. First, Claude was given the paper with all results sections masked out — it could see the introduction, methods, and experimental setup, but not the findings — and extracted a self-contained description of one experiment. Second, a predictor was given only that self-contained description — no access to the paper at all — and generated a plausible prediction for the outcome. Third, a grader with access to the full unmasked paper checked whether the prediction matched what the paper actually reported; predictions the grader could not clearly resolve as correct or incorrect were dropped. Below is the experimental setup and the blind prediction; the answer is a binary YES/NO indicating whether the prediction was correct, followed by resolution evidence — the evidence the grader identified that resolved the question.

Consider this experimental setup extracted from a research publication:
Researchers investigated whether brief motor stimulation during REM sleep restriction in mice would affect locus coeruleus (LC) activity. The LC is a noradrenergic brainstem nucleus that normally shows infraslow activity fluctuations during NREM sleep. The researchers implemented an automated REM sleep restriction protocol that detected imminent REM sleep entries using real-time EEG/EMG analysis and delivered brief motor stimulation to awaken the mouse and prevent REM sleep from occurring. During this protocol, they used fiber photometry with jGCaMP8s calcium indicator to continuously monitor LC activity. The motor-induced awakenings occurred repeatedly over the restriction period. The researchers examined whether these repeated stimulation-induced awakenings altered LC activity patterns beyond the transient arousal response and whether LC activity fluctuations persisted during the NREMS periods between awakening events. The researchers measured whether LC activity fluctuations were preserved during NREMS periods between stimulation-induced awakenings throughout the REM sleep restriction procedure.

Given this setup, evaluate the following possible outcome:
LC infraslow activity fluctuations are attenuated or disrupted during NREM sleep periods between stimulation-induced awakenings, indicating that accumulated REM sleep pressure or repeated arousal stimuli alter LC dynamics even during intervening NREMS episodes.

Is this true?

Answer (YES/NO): NO